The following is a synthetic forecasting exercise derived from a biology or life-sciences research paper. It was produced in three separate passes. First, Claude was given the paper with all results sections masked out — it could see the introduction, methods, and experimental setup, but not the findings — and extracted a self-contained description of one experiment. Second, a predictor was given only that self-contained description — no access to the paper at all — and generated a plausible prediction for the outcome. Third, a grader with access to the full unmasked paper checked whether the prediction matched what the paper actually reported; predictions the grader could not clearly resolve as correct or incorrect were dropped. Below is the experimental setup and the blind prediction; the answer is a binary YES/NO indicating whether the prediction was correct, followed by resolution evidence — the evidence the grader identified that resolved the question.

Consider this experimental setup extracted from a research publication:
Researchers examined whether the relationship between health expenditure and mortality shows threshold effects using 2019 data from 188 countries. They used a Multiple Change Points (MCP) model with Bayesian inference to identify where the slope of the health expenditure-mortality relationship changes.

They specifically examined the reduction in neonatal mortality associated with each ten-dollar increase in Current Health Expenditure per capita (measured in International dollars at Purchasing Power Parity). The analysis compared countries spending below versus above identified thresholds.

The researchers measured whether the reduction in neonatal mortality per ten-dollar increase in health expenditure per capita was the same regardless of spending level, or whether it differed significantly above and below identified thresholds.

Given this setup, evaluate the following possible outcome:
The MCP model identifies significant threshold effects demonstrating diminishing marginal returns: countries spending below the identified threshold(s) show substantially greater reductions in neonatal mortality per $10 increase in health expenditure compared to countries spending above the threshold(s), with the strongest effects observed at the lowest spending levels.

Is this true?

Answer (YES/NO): YES